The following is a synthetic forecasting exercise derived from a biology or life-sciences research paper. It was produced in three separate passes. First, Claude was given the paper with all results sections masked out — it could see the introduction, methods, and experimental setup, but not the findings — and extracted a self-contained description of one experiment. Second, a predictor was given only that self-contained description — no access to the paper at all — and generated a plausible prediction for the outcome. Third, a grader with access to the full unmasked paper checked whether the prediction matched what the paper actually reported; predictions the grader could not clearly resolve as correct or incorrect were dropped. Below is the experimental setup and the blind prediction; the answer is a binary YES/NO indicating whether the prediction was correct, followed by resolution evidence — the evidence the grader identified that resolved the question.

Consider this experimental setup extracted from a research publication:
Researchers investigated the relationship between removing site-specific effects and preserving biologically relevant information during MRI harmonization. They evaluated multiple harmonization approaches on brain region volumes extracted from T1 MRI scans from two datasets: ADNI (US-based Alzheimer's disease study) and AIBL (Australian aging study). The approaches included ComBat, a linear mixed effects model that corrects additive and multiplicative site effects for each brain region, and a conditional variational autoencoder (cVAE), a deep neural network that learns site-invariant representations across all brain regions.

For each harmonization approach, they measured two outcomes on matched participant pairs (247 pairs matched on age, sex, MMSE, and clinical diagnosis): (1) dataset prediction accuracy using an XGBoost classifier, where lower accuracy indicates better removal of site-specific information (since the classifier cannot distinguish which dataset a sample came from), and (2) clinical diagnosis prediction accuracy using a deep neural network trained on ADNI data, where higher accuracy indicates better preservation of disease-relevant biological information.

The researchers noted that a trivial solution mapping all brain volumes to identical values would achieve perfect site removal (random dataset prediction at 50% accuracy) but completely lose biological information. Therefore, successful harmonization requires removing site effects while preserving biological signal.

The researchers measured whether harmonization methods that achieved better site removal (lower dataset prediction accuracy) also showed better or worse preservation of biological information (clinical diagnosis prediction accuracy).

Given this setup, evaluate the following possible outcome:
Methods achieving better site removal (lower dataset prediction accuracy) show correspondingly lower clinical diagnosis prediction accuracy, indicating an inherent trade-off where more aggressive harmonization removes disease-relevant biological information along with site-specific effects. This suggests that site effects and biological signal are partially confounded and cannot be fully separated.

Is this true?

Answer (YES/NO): YES